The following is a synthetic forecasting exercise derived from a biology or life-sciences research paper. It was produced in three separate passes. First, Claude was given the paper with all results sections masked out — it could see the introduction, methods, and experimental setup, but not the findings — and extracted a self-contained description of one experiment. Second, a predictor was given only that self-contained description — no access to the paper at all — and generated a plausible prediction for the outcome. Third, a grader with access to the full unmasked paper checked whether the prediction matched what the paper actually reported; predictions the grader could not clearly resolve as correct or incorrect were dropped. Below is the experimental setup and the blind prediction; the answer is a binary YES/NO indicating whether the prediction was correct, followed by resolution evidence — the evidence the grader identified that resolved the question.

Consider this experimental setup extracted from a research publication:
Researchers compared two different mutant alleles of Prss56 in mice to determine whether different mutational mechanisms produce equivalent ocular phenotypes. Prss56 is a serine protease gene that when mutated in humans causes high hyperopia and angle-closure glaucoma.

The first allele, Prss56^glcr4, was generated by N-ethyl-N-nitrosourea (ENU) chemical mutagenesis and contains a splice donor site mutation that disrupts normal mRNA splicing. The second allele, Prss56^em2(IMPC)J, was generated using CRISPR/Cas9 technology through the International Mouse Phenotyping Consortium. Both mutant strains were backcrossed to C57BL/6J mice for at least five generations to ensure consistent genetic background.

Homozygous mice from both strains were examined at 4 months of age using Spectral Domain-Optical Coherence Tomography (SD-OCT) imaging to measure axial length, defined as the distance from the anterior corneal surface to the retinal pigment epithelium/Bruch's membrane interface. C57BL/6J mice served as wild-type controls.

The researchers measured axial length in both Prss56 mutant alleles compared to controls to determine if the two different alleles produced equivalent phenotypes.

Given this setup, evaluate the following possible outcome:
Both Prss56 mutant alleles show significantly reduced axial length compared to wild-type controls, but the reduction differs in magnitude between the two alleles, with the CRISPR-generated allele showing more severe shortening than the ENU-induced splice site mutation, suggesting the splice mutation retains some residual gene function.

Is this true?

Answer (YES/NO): NO